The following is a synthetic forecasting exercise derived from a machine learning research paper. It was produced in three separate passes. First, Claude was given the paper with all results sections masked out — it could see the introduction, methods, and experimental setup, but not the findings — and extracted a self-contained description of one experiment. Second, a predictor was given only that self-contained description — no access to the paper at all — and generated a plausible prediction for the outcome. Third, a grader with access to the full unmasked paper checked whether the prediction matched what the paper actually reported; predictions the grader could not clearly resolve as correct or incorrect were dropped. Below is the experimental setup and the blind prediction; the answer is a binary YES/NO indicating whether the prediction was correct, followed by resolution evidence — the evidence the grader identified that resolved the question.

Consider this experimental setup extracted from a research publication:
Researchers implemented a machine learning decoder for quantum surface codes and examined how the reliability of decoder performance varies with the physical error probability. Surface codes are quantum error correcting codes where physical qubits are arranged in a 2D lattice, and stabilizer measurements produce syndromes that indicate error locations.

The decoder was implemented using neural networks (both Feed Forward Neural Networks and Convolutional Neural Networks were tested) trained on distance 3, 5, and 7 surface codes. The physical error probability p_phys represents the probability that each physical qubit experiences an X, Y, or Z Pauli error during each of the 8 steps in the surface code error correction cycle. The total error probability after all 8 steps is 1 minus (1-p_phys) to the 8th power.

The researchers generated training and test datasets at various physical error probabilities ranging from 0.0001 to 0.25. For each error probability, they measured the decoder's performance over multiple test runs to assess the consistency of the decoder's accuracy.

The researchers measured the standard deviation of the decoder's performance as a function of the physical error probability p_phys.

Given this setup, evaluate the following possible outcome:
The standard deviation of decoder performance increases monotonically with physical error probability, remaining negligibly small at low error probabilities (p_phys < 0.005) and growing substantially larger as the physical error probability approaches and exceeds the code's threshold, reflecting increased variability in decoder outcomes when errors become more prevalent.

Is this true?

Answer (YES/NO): YES